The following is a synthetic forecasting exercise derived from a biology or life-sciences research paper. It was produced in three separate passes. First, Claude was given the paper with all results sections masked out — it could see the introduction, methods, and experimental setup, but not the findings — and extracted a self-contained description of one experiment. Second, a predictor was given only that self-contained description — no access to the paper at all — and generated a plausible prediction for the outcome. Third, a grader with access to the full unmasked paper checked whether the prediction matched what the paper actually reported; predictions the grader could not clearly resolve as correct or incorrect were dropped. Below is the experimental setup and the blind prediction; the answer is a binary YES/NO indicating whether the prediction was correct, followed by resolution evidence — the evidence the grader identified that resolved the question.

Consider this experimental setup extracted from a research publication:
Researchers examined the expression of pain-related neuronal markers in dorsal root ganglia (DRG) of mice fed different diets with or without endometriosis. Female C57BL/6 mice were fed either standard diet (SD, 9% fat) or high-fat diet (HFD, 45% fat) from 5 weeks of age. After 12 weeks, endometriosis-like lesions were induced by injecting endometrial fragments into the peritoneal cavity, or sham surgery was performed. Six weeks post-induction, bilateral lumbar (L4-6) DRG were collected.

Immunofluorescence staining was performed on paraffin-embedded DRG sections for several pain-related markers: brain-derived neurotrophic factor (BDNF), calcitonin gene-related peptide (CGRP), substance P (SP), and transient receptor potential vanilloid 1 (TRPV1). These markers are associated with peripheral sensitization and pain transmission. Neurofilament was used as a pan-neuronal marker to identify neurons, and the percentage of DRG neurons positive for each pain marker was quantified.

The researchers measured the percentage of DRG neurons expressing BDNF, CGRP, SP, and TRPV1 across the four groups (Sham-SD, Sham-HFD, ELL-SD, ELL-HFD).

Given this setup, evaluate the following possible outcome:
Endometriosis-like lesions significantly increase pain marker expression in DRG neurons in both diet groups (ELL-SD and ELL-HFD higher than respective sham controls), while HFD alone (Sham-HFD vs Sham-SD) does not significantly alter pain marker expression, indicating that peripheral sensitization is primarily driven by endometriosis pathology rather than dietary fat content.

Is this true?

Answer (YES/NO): NO